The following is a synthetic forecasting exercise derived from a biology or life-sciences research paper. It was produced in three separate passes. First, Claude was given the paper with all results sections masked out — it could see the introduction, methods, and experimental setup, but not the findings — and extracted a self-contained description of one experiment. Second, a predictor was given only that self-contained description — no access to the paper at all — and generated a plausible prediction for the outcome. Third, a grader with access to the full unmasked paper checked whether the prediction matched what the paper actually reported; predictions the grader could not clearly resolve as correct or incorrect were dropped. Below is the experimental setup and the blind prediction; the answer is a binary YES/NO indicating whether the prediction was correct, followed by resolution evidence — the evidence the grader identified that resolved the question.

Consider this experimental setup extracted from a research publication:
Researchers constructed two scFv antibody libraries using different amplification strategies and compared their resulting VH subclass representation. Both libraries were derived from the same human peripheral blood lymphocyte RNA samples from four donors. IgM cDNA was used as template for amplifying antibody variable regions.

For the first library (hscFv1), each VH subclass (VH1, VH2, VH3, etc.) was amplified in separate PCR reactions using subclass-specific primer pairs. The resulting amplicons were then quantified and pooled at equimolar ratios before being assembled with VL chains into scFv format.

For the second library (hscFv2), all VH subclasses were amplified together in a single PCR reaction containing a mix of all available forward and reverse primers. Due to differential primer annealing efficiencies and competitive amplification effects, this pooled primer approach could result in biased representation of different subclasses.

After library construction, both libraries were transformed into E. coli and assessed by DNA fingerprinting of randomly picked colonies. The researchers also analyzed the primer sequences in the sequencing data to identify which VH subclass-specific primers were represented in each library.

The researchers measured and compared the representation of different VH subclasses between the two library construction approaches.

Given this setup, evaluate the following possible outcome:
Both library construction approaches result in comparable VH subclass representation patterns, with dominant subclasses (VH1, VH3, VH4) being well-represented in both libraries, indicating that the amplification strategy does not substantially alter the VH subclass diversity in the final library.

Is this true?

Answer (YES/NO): NO